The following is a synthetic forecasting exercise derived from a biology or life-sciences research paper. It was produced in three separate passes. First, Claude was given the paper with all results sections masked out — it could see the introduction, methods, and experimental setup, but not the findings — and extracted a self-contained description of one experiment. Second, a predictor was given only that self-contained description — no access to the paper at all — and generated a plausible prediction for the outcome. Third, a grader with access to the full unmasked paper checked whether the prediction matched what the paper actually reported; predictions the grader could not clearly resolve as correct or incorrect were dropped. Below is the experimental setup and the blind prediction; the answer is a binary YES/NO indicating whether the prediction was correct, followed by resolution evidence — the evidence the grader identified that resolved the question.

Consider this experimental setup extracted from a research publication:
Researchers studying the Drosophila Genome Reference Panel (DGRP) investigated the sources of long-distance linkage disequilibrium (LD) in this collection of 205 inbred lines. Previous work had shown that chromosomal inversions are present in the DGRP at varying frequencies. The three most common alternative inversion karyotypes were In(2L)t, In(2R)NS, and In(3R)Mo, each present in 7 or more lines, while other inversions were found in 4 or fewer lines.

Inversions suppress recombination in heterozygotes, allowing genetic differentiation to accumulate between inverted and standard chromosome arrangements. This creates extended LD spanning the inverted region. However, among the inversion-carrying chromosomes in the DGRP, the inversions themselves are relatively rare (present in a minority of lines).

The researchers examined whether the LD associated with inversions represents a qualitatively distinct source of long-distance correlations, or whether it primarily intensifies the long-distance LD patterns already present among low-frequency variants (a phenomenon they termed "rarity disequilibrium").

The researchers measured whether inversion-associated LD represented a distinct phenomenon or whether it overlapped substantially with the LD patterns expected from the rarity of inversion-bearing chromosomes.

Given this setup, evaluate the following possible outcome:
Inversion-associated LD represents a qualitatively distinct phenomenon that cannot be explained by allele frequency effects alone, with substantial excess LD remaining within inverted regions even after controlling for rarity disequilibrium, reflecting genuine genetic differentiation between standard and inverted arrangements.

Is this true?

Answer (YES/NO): NO